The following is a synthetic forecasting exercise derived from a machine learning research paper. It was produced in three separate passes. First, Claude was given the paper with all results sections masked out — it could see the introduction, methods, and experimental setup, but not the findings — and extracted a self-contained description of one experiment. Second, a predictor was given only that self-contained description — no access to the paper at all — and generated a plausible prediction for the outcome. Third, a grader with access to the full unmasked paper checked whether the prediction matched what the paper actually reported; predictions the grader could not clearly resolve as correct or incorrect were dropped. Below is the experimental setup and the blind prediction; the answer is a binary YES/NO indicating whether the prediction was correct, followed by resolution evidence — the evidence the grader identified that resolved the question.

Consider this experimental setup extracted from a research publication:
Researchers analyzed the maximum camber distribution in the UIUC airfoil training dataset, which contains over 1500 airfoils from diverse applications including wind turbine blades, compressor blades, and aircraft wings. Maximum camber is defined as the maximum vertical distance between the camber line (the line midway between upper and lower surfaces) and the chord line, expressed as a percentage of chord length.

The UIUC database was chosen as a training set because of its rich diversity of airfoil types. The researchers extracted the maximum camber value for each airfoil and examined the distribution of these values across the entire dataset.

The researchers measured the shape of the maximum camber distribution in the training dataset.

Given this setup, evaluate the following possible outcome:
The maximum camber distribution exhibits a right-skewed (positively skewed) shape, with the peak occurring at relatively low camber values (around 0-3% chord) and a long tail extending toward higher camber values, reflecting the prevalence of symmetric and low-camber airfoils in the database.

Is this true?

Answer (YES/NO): NO